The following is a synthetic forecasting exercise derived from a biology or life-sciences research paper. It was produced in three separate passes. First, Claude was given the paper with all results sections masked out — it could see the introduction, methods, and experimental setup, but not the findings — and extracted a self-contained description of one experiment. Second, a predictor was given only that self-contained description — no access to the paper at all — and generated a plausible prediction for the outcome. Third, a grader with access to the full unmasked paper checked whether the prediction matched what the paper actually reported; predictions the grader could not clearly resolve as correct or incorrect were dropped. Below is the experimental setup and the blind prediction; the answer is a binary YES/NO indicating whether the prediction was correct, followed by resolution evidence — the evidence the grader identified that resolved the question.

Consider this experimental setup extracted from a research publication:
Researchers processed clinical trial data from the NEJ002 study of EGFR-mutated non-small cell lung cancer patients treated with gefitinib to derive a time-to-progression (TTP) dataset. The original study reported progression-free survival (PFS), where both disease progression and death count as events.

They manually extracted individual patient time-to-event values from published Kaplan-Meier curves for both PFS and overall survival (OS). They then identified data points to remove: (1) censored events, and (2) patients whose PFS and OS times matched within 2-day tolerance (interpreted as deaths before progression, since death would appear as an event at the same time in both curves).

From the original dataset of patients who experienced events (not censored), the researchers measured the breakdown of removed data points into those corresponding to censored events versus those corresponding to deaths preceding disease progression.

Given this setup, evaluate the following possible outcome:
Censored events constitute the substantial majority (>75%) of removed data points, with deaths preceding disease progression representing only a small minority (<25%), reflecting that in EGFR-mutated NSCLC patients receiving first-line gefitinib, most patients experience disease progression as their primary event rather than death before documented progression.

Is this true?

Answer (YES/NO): NO